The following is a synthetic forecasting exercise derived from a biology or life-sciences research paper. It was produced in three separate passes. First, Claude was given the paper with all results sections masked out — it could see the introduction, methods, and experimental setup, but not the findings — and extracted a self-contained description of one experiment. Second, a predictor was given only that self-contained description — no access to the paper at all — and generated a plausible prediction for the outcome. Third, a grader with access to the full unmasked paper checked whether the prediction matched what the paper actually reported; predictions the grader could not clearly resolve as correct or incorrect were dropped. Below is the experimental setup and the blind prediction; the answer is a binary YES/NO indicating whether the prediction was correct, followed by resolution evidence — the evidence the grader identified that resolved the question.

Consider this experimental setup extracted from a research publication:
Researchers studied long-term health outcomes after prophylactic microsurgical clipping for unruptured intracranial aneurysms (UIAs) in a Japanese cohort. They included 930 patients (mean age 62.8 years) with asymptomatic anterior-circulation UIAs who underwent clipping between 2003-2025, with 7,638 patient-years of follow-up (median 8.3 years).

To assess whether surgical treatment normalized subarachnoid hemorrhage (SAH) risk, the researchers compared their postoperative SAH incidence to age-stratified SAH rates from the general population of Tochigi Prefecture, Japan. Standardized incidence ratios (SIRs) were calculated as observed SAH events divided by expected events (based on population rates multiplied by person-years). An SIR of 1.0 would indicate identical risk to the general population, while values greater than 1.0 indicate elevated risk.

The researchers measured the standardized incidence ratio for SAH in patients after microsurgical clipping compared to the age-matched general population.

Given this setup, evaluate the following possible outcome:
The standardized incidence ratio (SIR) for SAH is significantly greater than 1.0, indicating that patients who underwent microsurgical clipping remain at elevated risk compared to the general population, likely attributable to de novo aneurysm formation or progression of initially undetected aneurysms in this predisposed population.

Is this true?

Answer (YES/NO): YES